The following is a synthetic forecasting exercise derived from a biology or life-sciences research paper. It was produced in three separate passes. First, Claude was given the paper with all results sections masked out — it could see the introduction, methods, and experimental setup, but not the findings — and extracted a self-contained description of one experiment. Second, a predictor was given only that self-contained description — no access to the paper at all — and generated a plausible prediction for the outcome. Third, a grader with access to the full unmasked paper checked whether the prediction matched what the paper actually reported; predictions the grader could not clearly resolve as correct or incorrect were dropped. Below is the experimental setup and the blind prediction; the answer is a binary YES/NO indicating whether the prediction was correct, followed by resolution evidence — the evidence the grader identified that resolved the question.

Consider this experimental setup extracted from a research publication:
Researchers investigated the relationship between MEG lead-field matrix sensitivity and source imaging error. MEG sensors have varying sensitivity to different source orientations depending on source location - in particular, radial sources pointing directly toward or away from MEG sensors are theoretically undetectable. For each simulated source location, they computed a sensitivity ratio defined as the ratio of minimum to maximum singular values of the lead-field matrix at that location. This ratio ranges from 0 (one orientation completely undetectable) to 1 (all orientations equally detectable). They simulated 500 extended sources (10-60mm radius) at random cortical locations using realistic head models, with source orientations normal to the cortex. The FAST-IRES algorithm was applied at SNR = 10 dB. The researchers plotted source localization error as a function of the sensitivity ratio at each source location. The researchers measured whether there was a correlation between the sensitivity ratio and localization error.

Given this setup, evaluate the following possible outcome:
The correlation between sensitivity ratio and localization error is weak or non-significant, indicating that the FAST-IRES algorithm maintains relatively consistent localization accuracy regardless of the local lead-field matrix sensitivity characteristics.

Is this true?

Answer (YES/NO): NO